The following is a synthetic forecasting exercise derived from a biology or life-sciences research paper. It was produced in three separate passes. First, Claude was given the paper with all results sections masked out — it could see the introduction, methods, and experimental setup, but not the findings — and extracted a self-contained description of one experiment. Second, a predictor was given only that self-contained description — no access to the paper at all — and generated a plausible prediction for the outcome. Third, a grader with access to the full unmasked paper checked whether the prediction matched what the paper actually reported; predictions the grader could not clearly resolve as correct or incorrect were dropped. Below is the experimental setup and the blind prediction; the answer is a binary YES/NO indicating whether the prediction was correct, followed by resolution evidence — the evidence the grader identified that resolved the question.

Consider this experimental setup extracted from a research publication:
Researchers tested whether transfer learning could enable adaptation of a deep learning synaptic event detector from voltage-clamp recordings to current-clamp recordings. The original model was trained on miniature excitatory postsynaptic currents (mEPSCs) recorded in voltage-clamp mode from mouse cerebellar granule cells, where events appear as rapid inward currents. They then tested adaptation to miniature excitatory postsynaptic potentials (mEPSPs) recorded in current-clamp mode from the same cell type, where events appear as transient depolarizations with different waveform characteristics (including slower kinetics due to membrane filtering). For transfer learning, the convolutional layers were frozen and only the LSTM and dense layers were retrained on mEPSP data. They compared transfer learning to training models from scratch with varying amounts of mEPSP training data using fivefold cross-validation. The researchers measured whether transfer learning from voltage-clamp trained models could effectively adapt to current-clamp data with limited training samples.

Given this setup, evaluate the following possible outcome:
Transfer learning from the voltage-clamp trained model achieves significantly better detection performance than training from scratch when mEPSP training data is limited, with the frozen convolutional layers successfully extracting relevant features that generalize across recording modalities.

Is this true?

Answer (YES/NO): YES